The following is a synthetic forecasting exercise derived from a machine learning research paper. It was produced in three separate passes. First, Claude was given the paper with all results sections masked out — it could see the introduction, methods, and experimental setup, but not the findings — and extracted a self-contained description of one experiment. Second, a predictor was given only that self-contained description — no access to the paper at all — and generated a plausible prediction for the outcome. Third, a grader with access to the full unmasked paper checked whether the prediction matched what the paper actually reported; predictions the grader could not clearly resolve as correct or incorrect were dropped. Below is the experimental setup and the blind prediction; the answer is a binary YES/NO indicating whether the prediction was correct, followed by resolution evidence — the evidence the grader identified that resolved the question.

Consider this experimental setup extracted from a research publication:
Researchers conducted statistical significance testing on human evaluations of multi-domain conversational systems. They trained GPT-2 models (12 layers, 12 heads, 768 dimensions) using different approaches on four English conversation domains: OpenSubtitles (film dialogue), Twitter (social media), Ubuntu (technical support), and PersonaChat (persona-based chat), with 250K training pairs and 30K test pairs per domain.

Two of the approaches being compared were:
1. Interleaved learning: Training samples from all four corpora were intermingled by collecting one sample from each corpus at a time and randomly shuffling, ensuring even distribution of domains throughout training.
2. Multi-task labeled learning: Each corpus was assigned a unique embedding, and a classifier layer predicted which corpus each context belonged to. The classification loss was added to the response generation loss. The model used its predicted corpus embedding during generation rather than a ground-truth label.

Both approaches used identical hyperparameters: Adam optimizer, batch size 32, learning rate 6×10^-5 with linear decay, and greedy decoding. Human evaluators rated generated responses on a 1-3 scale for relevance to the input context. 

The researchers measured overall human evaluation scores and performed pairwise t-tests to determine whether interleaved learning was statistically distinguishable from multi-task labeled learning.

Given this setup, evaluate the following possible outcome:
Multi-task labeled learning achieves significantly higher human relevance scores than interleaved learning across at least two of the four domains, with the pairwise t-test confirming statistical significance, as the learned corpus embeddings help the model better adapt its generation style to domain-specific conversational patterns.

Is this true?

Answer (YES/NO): NO